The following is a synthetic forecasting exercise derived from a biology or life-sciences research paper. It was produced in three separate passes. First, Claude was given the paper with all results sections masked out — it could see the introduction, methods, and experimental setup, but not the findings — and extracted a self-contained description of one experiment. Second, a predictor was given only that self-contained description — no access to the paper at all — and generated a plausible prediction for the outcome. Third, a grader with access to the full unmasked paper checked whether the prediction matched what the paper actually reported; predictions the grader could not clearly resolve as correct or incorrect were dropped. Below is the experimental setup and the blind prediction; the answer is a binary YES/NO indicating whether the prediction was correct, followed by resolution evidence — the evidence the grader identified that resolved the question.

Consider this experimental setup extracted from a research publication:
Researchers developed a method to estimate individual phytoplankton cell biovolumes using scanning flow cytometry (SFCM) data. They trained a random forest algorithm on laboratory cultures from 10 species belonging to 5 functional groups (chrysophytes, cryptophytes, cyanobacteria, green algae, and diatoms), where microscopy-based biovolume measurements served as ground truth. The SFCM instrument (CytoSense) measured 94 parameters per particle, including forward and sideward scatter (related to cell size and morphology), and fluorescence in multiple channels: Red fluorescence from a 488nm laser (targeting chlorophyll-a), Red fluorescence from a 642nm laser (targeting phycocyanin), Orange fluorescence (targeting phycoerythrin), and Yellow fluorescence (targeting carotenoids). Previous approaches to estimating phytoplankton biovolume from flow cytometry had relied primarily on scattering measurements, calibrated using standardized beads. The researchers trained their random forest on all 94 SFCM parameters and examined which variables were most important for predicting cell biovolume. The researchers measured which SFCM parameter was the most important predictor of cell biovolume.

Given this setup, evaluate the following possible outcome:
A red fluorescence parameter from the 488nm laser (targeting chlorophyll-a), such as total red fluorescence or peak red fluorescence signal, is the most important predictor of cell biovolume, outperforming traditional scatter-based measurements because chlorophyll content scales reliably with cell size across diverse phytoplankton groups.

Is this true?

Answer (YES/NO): NO